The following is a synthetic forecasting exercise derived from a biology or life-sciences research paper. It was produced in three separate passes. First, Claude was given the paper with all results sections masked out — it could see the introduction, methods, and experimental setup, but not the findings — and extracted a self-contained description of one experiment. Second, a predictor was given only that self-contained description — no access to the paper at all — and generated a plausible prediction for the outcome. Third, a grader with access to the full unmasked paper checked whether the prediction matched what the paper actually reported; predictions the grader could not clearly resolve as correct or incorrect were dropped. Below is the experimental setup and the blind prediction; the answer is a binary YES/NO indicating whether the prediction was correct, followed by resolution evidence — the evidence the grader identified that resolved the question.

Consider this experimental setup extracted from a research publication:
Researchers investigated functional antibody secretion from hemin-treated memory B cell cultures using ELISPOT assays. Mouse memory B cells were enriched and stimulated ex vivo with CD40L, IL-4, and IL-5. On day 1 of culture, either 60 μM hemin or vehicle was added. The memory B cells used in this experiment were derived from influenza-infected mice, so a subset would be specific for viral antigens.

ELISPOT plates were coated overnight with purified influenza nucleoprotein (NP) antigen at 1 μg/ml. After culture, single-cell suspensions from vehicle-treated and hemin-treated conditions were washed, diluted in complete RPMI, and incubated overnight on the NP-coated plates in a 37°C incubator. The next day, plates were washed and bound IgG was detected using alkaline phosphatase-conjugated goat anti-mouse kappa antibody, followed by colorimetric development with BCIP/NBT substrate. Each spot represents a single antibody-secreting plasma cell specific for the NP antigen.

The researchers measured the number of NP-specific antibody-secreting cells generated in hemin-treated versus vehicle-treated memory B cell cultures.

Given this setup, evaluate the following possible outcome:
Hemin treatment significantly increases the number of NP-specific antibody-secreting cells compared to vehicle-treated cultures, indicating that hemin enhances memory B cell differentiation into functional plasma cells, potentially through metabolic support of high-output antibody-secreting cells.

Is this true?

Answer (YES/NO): YES